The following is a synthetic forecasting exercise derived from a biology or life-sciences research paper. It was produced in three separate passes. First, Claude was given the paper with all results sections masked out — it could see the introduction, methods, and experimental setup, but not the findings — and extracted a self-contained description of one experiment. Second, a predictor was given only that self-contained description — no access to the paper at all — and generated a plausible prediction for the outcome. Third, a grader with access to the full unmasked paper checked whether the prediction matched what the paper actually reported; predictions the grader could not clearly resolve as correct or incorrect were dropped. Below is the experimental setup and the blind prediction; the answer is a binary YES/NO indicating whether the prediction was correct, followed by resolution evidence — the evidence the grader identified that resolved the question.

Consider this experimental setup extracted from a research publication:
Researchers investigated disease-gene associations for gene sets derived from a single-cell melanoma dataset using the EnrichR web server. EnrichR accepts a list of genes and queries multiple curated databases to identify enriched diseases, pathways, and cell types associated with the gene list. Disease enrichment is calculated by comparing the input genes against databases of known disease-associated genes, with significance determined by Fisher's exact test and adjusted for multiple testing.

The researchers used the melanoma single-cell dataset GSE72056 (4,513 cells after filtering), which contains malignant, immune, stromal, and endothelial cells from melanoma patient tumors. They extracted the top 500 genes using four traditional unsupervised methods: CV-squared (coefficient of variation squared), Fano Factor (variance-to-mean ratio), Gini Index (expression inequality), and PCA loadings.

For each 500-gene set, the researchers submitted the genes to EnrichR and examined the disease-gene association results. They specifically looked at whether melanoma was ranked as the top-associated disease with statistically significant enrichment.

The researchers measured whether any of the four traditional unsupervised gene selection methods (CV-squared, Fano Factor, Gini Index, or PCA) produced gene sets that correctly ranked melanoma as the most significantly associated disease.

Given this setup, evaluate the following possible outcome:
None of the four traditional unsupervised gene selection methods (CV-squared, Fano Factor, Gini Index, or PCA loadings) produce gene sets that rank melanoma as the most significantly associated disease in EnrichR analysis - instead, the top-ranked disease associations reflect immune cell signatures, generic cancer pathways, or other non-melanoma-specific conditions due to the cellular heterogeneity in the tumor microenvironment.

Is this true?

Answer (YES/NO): YES